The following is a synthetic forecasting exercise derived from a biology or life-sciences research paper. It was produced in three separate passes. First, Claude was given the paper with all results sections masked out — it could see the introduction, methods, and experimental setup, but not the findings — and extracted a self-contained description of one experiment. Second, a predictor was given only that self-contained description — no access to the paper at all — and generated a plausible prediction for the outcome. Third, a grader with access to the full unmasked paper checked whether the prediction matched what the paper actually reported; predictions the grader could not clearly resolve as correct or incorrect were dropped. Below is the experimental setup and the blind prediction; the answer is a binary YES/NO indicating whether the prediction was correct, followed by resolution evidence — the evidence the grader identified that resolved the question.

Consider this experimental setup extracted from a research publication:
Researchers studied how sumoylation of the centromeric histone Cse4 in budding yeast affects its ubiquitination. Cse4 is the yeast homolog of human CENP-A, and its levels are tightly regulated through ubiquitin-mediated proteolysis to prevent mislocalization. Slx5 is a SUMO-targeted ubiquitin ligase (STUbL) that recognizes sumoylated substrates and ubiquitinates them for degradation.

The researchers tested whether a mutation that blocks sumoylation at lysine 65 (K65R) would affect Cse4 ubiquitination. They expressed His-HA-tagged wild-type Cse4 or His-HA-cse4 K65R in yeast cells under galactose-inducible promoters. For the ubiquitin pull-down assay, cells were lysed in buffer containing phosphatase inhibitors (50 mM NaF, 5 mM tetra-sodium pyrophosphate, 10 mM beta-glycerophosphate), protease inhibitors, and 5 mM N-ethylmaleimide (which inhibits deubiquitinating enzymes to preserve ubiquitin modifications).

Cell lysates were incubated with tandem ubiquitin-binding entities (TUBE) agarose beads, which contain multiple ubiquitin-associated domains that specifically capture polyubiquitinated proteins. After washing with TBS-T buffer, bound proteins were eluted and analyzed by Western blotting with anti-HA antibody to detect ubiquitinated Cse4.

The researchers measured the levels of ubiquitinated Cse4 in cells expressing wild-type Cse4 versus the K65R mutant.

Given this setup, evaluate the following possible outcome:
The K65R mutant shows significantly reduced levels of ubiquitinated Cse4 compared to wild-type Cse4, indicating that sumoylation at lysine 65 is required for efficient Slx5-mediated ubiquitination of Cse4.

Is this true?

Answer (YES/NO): YES